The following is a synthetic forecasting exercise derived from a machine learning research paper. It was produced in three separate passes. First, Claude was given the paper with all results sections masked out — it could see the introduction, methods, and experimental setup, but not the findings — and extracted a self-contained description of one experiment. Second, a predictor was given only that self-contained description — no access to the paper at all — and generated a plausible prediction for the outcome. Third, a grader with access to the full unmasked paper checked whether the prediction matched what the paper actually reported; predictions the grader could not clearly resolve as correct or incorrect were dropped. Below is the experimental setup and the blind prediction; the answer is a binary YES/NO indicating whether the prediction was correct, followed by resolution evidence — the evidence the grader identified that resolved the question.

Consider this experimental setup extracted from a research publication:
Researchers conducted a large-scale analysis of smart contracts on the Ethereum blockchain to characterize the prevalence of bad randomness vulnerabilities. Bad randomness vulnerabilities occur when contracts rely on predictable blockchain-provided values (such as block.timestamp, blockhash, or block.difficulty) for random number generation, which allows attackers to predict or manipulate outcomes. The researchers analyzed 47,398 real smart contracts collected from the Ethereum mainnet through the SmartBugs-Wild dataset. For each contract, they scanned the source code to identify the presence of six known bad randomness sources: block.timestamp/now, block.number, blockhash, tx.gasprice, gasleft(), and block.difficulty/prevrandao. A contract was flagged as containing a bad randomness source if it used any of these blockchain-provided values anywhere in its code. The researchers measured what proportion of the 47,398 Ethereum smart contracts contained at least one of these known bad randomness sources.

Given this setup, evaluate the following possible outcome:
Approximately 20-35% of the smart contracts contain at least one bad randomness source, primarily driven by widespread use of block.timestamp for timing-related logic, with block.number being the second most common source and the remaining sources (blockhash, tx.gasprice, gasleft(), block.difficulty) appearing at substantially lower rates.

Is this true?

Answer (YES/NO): NO